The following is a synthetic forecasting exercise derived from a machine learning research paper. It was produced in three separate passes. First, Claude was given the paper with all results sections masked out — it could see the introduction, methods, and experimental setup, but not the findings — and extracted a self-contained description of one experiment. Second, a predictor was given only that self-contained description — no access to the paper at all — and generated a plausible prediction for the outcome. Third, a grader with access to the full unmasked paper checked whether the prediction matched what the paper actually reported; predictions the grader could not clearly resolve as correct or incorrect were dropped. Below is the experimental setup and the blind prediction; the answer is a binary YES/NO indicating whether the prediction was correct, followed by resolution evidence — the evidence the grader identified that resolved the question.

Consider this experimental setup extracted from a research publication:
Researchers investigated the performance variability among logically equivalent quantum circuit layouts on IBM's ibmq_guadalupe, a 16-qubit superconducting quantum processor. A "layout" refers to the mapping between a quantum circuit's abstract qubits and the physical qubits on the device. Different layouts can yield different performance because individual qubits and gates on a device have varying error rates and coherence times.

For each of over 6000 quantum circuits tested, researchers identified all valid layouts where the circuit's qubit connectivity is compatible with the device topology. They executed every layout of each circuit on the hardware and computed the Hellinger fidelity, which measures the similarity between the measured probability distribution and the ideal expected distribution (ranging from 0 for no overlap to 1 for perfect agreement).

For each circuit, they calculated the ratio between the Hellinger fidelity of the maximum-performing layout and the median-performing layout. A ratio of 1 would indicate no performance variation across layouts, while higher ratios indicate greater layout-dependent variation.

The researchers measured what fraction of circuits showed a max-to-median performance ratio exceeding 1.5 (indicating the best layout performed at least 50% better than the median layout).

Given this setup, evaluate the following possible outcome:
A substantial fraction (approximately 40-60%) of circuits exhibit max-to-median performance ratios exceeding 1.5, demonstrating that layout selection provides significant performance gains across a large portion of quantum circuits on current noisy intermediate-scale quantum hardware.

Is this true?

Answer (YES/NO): NO